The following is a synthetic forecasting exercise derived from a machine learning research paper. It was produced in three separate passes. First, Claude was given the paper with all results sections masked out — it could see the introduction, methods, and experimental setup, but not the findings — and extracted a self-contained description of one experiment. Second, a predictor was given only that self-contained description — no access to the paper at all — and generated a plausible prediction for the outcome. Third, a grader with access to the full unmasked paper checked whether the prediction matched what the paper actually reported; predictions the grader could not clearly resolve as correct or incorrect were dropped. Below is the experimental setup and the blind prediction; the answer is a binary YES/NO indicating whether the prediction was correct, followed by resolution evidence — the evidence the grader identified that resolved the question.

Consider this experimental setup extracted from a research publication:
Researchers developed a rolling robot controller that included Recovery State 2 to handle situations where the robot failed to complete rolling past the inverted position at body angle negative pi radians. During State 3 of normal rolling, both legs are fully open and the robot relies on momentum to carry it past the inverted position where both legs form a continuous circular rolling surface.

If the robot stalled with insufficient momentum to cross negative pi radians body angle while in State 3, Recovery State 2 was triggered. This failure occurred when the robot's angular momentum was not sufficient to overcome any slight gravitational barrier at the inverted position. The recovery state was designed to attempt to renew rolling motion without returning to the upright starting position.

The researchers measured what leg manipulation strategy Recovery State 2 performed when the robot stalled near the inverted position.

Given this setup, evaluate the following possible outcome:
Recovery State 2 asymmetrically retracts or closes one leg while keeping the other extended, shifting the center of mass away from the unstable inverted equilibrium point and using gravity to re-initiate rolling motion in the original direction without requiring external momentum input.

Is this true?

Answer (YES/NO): NO